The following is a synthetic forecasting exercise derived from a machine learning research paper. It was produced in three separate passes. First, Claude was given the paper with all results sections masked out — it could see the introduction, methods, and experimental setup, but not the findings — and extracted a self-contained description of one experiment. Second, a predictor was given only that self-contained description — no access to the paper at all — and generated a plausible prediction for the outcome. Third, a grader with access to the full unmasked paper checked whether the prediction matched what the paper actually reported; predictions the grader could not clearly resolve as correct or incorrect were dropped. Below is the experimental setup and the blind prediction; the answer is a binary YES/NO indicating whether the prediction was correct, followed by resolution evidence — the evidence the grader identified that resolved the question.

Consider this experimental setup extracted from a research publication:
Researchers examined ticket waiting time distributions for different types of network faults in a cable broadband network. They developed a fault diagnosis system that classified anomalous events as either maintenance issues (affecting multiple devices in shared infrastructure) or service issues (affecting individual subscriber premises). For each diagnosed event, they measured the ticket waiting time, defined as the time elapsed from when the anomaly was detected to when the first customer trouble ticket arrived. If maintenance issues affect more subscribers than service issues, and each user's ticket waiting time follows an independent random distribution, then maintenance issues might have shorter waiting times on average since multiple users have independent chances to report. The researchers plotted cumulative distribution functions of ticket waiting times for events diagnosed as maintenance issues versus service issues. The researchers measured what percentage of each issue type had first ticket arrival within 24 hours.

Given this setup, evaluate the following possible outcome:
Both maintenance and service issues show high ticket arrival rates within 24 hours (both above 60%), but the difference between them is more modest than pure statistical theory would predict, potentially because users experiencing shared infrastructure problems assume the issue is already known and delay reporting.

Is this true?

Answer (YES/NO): NO